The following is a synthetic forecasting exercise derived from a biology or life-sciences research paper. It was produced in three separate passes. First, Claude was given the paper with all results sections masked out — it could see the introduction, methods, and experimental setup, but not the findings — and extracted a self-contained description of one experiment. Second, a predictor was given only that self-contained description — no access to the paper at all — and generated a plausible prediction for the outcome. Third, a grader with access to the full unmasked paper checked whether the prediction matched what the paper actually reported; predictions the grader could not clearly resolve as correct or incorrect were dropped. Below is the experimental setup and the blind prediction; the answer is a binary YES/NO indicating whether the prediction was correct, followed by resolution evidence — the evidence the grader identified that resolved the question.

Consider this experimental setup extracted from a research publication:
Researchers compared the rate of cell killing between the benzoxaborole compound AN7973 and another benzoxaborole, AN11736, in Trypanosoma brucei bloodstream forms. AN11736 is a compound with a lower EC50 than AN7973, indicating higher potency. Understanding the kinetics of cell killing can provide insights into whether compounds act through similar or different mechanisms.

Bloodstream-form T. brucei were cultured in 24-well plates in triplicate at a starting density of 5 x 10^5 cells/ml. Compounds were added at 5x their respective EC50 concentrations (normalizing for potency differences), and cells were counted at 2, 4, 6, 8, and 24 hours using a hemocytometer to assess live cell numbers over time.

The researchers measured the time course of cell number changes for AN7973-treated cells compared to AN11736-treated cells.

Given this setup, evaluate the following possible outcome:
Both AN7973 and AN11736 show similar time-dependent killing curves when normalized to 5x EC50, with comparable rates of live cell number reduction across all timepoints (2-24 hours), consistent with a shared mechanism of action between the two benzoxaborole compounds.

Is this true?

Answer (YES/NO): NO